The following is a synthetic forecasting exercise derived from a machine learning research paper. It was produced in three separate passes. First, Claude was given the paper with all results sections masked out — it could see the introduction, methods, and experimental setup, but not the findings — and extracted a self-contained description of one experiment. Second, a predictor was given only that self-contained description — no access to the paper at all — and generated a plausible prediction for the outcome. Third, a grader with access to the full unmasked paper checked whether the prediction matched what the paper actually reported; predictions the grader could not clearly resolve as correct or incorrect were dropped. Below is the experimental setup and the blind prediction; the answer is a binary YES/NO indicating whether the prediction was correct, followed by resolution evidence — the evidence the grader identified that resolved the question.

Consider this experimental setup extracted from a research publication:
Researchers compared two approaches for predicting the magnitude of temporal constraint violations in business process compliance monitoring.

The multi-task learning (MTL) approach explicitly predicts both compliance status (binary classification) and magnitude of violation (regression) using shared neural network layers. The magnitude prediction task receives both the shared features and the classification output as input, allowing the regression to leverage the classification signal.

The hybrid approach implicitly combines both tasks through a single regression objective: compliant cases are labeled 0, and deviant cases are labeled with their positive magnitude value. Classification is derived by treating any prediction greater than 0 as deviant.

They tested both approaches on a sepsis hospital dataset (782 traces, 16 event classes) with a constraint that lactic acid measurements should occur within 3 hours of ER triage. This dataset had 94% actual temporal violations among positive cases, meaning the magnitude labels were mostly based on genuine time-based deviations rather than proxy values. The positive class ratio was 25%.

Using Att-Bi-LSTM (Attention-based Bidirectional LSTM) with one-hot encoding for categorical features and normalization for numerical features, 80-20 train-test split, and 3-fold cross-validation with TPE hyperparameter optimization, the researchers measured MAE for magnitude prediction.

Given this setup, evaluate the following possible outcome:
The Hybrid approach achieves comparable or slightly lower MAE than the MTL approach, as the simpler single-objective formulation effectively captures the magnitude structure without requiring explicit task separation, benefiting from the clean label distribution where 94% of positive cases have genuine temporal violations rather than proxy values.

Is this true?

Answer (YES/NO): NO